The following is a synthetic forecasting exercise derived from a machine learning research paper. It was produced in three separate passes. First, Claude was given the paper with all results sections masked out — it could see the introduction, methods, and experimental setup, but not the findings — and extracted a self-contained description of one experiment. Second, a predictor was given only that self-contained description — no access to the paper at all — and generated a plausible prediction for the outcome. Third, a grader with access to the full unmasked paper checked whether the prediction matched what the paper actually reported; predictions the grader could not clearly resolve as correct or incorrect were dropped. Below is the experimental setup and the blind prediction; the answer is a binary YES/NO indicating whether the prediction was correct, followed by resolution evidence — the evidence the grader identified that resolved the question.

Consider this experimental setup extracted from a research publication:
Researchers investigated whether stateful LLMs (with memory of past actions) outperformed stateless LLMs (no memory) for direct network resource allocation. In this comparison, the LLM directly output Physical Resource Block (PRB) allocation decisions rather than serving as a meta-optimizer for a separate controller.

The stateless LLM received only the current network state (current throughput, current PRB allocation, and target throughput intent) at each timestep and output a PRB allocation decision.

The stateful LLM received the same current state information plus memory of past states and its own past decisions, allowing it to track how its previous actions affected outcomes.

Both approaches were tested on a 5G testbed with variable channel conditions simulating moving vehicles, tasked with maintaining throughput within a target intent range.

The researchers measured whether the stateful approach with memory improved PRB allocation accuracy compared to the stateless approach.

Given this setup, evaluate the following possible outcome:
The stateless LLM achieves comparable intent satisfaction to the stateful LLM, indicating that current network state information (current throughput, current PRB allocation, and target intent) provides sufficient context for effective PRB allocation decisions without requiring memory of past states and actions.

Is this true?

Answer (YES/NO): NO